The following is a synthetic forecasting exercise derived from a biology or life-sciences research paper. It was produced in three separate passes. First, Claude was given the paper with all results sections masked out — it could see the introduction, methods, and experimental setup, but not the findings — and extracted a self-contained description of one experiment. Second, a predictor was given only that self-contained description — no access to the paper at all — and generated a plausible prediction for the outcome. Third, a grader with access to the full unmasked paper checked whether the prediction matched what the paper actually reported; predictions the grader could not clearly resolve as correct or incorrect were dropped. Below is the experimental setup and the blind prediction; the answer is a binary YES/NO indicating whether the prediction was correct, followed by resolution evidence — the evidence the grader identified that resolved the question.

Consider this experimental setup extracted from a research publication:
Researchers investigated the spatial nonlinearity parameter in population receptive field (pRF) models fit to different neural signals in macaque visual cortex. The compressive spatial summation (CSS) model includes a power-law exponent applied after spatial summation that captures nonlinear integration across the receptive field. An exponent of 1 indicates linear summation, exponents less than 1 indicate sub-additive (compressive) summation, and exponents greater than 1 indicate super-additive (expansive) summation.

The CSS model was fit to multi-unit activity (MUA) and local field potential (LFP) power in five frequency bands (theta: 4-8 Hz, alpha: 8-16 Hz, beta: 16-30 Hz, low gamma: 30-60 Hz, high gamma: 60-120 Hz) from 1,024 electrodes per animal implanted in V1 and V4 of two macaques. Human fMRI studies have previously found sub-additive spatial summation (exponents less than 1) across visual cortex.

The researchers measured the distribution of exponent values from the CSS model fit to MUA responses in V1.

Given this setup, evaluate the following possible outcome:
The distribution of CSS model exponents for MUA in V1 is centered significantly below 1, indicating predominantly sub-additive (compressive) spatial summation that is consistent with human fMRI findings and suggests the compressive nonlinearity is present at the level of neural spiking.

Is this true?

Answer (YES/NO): YES